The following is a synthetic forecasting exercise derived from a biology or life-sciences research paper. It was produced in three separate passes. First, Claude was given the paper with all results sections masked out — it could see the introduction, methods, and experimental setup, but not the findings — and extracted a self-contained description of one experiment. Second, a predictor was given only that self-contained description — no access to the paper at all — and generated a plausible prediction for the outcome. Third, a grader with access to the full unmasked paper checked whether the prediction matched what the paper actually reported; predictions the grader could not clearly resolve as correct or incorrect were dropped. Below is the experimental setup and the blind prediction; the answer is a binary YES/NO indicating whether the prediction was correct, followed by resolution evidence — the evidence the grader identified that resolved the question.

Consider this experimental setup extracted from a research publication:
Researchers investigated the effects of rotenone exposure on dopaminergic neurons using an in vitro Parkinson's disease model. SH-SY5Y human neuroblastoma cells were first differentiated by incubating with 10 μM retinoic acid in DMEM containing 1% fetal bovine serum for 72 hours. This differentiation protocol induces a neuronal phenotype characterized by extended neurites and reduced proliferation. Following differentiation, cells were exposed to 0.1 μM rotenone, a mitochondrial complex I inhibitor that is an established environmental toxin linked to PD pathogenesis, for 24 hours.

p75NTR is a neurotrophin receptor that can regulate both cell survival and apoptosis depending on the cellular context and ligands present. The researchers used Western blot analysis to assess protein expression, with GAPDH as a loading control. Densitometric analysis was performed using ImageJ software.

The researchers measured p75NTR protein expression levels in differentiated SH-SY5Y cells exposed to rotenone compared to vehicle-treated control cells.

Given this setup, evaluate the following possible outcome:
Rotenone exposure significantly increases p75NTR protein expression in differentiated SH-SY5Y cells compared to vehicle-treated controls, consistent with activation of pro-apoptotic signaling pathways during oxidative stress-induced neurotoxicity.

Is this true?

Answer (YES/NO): YES